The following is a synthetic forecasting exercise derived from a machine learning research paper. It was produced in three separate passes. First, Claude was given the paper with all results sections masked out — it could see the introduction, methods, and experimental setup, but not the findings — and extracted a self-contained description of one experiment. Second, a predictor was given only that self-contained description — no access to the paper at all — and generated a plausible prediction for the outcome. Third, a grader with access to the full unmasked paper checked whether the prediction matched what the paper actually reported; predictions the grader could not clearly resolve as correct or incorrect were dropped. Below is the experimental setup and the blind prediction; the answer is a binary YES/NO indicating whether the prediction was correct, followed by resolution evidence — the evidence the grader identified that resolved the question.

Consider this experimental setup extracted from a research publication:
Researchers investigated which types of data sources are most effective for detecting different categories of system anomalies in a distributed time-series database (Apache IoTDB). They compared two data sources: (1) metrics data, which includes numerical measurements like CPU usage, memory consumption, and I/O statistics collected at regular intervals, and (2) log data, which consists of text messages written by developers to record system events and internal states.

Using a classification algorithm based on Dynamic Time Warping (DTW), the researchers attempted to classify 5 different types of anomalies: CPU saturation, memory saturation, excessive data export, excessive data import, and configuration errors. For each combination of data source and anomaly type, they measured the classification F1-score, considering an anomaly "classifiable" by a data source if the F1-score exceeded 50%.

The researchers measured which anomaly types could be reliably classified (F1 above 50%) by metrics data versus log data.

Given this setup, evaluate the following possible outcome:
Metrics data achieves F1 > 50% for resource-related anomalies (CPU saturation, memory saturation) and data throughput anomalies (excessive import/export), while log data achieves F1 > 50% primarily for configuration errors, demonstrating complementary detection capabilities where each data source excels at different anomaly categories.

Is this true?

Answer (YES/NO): NO